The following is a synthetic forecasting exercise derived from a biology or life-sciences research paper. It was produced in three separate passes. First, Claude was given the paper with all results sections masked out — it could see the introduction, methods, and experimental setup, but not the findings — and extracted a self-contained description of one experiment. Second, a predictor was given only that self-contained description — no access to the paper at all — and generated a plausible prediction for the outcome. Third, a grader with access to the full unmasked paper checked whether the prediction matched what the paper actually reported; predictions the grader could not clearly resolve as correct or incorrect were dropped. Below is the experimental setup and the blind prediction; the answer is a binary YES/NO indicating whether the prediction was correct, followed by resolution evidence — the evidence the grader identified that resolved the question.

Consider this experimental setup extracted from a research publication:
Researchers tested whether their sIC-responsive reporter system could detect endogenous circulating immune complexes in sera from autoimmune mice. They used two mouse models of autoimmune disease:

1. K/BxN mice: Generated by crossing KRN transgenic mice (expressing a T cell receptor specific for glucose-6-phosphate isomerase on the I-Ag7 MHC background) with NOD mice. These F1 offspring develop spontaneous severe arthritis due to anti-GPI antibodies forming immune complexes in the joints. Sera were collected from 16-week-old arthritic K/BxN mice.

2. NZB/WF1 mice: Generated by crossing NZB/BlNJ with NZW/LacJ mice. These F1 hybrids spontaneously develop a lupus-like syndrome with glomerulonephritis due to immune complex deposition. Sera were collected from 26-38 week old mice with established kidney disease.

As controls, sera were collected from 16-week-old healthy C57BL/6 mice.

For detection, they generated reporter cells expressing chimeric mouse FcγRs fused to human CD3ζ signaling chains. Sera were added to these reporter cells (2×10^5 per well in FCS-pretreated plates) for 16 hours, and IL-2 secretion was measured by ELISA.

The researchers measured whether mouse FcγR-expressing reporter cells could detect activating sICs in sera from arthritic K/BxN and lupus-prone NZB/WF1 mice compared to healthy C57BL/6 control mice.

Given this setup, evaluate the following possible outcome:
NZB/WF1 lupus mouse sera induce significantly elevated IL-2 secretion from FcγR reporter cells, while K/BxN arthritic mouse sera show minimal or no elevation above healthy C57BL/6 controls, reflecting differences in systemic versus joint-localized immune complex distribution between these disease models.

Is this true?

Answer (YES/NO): NO